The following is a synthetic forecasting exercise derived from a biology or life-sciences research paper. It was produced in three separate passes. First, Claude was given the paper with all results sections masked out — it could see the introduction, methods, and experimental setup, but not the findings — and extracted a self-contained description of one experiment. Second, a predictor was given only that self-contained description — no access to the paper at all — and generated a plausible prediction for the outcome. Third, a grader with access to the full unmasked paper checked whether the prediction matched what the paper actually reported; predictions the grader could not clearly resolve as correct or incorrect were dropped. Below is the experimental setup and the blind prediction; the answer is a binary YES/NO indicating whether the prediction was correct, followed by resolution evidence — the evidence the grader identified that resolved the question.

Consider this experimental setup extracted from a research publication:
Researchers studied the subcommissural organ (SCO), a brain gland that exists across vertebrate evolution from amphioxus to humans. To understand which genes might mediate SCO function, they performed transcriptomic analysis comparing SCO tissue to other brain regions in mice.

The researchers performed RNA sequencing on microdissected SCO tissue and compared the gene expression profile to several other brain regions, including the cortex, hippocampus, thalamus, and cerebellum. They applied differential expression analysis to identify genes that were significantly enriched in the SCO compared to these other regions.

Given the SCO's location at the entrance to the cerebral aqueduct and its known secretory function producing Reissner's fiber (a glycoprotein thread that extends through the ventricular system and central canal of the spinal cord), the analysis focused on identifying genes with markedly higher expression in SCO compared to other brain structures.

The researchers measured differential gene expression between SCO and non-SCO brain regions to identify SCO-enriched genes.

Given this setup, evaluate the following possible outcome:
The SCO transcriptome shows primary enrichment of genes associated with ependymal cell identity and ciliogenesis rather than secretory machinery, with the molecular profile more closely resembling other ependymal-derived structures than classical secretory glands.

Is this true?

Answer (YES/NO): NO